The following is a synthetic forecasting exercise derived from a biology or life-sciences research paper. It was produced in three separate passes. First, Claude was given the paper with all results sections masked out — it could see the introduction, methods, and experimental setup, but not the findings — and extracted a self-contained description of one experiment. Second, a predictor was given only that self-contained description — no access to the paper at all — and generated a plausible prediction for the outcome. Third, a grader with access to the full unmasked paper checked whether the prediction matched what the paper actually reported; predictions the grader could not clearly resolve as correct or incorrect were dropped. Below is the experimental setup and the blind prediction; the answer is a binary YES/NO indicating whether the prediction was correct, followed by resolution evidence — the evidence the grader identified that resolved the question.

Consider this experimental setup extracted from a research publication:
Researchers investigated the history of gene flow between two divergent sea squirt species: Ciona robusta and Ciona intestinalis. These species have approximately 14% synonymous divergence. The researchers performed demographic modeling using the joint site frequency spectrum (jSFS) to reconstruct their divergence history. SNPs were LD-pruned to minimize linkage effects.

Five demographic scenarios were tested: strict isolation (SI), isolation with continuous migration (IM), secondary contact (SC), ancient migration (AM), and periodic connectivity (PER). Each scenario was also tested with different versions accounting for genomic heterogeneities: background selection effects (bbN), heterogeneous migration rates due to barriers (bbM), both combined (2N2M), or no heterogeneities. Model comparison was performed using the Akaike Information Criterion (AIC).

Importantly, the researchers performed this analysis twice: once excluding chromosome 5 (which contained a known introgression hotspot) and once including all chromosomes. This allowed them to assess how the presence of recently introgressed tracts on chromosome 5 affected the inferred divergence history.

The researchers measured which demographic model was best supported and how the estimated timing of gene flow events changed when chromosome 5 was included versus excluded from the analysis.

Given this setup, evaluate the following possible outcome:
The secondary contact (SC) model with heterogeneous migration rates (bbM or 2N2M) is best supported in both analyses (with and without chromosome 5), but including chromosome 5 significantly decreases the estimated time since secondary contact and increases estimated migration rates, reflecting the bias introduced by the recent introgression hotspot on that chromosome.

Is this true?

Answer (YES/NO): NO